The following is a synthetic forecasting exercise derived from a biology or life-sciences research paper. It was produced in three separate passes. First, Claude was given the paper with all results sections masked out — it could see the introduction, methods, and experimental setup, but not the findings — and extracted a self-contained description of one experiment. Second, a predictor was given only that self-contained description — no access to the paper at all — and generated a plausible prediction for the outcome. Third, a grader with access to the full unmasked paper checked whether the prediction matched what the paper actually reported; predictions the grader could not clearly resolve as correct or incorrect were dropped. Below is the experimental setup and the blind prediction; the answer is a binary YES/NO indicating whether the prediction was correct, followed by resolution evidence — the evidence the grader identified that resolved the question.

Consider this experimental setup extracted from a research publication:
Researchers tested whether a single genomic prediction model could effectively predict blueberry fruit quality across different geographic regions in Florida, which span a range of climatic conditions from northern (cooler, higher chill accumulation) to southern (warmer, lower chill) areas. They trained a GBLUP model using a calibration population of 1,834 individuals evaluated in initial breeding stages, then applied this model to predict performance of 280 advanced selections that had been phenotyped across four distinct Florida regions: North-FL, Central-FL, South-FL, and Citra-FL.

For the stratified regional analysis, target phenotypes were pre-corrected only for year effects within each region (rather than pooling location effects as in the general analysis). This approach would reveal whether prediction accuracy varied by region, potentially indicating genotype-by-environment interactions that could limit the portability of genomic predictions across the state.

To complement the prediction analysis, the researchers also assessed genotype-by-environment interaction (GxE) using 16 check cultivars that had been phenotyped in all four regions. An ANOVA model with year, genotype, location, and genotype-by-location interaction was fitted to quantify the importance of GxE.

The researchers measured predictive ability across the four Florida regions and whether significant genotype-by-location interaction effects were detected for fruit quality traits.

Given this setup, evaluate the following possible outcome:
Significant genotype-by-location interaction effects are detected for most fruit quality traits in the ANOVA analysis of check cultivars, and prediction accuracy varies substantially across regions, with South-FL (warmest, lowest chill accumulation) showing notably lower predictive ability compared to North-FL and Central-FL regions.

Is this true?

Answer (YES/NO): YES